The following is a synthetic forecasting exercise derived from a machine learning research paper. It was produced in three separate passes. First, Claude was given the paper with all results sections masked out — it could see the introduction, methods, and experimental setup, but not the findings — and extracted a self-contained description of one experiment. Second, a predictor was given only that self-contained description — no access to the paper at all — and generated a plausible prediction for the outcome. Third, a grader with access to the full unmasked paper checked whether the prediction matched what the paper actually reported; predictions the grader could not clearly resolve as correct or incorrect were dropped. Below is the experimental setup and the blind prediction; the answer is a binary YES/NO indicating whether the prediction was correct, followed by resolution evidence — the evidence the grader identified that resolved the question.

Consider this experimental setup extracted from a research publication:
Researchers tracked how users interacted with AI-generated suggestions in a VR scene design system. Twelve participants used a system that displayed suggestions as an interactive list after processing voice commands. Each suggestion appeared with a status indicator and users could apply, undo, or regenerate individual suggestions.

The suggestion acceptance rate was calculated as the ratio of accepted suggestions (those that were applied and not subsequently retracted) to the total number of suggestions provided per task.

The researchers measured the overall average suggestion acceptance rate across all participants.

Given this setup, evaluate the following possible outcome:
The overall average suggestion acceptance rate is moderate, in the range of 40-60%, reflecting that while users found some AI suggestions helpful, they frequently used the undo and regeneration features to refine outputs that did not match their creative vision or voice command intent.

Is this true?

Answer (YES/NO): NO